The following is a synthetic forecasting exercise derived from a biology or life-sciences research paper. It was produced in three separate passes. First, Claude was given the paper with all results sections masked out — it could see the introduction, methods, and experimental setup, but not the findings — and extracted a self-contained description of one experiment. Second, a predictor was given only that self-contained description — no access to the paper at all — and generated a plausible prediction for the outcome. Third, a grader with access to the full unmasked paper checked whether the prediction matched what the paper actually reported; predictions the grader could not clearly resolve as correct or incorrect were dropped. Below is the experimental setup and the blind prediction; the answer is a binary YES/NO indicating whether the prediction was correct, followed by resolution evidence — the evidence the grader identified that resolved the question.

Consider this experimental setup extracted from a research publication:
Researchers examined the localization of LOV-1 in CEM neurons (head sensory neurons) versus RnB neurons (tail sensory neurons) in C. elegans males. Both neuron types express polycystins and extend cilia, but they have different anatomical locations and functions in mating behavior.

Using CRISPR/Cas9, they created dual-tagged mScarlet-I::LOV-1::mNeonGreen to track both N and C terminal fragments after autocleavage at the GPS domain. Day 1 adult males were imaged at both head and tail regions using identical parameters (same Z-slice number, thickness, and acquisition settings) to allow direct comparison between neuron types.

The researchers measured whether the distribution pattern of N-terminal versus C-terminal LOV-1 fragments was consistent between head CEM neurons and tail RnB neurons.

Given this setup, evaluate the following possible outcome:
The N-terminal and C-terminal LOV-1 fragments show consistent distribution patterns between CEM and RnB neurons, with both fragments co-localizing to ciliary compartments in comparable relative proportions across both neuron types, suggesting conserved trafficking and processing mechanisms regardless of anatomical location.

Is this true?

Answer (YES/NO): NO